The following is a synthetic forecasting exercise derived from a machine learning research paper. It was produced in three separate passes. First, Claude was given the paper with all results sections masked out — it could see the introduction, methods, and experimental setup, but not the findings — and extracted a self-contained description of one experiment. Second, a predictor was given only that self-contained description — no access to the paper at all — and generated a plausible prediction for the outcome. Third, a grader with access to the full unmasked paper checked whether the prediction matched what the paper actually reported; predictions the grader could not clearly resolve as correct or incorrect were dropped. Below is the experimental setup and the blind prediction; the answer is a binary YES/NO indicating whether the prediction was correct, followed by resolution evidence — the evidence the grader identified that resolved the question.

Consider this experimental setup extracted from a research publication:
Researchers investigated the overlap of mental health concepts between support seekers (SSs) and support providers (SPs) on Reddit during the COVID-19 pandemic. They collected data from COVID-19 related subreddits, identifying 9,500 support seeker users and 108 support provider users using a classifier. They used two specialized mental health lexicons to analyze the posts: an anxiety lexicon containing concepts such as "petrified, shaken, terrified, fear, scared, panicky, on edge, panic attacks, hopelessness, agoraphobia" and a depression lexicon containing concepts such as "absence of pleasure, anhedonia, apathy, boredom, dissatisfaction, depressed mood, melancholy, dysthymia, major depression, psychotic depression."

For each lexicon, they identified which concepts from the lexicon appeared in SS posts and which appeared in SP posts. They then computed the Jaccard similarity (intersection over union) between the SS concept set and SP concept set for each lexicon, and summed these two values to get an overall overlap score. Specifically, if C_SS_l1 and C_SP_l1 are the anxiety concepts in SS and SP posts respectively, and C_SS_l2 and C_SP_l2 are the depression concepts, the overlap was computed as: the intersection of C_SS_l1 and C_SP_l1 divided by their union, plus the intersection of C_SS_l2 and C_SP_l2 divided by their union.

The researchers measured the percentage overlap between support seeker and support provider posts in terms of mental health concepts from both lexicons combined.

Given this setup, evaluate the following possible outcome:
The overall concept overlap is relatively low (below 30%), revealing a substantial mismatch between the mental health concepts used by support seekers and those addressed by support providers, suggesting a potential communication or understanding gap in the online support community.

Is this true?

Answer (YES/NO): NO